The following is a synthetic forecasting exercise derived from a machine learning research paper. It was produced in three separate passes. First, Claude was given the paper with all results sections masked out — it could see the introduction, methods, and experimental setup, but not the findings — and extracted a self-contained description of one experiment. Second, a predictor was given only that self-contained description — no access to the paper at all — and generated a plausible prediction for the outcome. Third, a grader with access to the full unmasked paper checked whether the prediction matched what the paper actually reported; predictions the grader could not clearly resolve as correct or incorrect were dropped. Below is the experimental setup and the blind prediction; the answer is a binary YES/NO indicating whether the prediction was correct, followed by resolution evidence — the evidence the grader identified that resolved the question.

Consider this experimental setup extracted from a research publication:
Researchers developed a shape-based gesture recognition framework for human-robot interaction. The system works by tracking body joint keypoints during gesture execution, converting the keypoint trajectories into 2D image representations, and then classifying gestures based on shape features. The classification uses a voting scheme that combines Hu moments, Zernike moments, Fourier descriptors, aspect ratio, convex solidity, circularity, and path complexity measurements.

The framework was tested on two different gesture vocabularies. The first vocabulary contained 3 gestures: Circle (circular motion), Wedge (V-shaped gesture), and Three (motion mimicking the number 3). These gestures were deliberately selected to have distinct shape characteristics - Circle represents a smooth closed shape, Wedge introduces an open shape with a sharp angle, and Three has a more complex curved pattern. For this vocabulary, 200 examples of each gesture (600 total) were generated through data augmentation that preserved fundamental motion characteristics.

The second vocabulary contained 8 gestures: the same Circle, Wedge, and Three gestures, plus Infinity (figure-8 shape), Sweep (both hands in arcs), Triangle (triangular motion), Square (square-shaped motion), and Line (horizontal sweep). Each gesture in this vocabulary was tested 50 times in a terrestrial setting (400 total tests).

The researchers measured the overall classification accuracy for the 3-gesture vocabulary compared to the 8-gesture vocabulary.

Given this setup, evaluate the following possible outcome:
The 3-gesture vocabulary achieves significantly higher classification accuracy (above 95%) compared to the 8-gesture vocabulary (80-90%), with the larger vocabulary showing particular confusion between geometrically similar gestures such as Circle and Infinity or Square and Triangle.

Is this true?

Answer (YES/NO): NO